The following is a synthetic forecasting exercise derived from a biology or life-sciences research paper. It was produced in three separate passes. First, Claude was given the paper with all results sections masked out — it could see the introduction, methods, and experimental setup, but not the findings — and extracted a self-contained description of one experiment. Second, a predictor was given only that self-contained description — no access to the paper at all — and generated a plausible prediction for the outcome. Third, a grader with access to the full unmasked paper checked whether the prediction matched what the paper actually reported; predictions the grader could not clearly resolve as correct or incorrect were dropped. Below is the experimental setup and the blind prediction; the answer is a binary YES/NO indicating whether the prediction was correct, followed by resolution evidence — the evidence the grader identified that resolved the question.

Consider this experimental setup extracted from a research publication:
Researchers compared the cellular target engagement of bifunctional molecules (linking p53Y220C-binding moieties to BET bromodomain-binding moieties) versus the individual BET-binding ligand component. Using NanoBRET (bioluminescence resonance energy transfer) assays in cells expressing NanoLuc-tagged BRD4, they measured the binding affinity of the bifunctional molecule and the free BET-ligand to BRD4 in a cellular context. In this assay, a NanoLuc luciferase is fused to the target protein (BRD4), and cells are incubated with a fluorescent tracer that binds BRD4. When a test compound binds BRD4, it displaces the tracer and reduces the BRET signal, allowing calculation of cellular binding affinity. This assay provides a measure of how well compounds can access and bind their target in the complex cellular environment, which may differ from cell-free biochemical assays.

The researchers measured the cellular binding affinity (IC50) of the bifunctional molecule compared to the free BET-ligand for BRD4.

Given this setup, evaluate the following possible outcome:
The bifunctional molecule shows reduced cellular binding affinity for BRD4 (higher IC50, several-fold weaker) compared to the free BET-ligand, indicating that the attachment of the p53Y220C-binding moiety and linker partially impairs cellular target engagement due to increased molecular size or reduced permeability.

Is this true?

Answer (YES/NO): NO